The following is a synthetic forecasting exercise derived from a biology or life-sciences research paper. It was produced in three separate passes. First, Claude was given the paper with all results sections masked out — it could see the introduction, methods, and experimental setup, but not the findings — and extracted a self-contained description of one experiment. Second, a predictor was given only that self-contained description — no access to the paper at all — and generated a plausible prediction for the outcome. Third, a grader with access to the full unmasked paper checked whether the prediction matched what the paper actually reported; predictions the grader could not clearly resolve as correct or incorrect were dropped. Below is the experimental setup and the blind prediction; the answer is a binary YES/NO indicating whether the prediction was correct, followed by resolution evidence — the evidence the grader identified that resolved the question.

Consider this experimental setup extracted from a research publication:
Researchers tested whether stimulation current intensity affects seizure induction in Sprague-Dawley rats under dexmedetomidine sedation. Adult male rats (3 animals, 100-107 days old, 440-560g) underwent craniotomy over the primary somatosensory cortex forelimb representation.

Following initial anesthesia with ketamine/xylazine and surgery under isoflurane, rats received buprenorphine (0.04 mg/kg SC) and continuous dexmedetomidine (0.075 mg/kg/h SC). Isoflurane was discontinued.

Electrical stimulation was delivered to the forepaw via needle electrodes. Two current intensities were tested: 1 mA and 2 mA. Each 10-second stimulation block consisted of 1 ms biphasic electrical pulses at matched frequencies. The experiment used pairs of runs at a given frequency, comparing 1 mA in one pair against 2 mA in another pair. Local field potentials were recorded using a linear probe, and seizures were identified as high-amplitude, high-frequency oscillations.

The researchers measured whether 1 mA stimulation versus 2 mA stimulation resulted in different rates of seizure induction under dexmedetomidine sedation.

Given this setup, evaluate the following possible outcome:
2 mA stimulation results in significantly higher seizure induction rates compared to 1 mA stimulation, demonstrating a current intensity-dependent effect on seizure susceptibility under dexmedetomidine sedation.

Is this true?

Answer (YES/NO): NO